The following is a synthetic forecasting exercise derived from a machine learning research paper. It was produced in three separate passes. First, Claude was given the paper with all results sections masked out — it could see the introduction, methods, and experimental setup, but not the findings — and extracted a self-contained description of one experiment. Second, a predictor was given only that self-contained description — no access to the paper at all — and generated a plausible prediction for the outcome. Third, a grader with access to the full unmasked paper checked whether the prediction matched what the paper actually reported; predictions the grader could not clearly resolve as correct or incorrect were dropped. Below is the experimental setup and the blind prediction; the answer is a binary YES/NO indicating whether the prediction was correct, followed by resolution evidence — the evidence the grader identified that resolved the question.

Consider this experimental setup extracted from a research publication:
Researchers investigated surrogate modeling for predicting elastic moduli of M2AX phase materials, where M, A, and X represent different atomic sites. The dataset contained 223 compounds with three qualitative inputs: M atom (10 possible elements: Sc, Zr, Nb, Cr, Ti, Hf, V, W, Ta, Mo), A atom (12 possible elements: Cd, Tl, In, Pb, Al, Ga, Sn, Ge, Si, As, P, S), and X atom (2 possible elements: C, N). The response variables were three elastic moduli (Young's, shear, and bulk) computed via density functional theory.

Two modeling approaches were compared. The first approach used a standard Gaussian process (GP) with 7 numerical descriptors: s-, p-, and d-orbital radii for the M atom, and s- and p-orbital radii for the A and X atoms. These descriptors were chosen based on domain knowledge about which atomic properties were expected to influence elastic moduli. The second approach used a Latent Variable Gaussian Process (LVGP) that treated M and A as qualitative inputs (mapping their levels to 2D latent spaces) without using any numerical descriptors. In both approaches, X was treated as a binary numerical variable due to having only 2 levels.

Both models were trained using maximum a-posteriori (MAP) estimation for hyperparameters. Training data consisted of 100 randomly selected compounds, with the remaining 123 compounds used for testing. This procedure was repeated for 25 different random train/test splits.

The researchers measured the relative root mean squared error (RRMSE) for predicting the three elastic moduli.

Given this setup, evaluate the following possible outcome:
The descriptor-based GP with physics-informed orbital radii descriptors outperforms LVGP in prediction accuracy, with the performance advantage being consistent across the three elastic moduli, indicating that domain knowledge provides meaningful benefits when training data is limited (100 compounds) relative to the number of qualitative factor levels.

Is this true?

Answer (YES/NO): NO